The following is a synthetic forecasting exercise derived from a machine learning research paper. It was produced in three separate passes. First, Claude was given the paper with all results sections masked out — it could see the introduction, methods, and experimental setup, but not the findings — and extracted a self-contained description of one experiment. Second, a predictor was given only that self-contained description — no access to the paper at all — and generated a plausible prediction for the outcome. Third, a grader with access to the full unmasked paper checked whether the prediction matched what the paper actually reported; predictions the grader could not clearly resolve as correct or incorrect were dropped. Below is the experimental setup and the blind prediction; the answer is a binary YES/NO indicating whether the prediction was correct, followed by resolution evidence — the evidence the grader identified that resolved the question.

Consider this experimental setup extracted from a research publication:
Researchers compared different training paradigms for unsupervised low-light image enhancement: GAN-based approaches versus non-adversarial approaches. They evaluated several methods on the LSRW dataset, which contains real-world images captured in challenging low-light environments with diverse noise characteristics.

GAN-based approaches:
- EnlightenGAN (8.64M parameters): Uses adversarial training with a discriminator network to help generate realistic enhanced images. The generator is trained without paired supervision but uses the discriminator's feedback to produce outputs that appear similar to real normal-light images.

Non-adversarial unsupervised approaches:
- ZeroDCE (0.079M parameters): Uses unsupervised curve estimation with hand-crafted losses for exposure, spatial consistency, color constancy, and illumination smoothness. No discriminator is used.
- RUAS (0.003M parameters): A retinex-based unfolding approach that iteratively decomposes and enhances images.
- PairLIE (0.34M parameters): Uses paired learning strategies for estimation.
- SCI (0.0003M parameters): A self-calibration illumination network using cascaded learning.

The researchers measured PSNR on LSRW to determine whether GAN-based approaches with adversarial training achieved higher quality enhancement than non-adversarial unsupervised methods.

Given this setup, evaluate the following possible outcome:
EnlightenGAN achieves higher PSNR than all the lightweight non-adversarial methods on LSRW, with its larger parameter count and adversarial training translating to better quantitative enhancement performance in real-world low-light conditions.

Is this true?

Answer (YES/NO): NO